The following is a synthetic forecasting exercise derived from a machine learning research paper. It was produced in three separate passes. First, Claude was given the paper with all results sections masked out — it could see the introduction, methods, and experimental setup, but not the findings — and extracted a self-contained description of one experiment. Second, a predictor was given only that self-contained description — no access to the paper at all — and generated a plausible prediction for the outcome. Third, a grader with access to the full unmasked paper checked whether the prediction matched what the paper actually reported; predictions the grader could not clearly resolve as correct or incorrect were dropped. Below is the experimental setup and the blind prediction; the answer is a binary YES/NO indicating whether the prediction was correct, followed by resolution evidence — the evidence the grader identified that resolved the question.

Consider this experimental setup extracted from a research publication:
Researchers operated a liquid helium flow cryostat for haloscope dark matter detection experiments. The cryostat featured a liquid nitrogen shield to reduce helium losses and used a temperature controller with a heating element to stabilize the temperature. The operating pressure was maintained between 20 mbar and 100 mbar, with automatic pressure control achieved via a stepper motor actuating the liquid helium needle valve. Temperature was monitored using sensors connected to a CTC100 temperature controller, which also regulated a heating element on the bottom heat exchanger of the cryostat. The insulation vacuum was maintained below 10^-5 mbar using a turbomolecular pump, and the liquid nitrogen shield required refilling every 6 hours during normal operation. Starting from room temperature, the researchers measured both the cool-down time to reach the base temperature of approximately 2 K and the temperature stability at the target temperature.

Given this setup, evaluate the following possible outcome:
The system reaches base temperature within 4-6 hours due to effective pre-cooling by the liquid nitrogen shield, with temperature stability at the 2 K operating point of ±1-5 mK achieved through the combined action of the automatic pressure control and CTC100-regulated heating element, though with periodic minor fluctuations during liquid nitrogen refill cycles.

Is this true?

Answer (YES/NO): NO